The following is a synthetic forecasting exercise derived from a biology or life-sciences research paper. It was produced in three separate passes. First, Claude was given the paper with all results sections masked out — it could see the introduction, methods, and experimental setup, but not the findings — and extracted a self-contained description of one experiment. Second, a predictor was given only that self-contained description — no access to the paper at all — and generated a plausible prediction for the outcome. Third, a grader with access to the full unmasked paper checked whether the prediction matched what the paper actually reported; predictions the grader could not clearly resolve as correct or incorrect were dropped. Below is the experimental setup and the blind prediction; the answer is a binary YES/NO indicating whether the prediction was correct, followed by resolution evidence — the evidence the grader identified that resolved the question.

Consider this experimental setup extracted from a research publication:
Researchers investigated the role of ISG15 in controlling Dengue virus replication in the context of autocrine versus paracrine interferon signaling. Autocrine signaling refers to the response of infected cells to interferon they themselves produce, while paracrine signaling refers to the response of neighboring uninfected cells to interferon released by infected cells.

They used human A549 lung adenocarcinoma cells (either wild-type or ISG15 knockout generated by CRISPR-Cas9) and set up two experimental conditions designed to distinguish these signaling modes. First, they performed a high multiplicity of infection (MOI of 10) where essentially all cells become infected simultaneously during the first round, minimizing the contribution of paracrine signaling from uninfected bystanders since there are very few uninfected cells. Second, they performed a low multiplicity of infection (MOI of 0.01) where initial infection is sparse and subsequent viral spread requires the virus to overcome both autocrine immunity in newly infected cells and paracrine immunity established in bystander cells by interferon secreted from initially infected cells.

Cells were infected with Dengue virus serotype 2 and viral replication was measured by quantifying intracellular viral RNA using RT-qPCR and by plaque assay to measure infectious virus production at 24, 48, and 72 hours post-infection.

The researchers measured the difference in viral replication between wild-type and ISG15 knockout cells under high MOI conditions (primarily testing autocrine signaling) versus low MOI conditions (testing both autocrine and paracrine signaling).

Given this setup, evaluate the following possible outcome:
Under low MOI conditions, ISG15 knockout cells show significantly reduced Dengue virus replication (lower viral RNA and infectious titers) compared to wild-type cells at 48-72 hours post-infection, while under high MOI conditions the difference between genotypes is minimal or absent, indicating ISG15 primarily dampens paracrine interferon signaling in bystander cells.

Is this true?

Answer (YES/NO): NO